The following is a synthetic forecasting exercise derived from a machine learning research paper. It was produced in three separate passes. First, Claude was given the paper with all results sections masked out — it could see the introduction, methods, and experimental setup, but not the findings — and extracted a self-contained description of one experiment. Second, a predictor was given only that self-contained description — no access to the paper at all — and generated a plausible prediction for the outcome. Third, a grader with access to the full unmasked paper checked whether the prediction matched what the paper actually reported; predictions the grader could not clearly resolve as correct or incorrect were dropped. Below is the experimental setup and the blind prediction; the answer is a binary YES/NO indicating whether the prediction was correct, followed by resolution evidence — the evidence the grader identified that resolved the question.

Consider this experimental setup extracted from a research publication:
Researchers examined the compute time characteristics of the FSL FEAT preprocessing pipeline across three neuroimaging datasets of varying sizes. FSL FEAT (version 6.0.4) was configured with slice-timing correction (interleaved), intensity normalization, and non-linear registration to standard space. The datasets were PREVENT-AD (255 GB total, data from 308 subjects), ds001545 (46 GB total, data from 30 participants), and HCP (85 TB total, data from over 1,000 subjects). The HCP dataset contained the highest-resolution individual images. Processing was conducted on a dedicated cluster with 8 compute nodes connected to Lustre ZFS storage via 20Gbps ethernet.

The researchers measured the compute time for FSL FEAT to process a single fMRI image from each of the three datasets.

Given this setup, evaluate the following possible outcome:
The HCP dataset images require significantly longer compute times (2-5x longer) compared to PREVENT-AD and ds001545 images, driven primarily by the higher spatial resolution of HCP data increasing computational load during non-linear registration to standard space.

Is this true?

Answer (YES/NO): YES